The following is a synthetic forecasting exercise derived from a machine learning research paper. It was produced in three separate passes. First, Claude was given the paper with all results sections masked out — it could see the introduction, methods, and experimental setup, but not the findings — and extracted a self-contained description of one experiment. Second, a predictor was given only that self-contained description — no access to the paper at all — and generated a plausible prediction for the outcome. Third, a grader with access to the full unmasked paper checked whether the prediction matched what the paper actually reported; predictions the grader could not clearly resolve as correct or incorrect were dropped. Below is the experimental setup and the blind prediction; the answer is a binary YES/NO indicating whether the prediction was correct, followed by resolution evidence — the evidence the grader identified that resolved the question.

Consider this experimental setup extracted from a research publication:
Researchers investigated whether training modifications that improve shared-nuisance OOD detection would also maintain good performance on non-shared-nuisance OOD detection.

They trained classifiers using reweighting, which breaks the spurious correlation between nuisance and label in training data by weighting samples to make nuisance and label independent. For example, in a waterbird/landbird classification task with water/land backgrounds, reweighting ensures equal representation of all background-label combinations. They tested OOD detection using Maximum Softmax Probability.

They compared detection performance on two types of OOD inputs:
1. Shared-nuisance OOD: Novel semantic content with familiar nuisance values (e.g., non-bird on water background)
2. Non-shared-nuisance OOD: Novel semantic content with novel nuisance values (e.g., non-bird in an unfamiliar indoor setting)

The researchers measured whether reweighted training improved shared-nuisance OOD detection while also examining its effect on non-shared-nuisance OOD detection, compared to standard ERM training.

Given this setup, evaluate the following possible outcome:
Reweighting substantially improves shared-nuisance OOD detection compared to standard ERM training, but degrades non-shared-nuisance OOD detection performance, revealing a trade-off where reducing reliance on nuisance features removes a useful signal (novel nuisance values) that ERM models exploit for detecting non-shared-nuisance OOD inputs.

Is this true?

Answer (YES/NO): NO